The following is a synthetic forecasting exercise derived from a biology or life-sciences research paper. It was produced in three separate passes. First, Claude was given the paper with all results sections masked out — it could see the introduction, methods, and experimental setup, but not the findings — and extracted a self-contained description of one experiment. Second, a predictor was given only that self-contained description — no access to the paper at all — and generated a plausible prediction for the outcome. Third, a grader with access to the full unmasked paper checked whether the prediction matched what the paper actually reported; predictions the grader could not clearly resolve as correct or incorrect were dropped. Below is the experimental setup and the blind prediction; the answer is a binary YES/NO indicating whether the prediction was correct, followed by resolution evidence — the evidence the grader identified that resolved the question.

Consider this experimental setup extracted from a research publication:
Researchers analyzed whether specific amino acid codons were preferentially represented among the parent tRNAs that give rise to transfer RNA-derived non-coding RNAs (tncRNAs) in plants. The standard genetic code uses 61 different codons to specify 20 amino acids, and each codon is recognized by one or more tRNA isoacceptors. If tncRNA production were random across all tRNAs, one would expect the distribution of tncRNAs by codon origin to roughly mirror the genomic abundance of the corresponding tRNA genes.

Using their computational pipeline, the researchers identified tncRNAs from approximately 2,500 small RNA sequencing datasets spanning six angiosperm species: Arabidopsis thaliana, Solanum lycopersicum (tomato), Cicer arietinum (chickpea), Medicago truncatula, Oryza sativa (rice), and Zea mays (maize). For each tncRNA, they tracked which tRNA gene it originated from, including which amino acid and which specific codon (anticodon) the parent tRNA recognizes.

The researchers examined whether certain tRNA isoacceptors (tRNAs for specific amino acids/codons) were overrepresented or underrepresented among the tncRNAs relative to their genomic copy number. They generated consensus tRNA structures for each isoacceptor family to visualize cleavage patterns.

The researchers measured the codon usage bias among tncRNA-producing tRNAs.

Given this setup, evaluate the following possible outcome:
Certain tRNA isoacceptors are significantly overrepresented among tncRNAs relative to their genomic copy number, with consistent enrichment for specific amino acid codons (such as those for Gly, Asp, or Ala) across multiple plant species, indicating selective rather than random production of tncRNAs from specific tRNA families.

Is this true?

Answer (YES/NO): NO